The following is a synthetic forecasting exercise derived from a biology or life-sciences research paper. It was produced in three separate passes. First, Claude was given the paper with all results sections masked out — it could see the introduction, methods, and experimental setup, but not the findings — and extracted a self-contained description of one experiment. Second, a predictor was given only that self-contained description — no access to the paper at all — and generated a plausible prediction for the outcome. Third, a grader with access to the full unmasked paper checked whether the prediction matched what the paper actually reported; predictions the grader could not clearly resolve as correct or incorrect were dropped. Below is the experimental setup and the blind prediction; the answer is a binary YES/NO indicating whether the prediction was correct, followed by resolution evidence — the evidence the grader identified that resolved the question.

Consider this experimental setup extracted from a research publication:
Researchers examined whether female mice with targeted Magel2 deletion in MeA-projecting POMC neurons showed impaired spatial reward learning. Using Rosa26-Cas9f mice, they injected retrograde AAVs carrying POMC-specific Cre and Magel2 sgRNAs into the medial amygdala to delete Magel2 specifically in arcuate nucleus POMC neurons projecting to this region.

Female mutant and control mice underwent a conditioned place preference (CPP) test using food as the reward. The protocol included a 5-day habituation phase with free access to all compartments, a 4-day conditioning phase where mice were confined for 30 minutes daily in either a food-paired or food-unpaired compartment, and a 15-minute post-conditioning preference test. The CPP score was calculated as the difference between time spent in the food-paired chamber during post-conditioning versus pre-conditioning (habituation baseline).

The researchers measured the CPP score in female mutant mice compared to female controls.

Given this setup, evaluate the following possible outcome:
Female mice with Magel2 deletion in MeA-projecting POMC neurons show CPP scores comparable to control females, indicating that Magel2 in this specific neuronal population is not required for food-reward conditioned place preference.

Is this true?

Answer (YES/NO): YES